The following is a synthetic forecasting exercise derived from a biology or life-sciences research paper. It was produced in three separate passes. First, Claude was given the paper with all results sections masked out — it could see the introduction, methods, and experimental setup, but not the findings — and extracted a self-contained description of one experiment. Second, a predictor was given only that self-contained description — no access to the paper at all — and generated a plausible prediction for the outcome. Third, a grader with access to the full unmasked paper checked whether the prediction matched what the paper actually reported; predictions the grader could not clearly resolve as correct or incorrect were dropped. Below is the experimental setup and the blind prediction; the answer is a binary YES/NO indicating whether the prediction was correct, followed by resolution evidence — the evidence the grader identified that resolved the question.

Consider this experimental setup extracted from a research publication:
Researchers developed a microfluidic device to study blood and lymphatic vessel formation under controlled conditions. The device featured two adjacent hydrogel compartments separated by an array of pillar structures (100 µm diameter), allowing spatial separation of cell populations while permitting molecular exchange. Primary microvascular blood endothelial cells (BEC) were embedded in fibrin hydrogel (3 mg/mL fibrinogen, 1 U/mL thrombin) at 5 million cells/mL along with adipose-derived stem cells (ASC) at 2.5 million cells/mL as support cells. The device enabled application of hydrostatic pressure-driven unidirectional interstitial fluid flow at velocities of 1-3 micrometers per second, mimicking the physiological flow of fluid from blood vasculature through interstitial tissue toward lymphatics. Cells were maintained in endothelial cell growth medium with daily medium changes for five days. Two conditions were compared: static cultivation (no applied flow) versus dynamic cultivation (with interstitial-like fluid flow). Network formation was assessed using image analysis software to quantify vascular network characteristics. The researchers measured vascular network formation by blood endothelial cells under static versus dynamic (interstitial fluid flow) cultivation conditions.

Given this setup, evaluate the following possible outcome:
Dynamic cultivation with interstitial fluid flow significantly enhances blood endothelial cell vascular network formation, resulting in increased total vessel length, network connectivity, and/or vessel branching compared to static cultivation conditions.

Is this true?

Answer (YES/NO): NO